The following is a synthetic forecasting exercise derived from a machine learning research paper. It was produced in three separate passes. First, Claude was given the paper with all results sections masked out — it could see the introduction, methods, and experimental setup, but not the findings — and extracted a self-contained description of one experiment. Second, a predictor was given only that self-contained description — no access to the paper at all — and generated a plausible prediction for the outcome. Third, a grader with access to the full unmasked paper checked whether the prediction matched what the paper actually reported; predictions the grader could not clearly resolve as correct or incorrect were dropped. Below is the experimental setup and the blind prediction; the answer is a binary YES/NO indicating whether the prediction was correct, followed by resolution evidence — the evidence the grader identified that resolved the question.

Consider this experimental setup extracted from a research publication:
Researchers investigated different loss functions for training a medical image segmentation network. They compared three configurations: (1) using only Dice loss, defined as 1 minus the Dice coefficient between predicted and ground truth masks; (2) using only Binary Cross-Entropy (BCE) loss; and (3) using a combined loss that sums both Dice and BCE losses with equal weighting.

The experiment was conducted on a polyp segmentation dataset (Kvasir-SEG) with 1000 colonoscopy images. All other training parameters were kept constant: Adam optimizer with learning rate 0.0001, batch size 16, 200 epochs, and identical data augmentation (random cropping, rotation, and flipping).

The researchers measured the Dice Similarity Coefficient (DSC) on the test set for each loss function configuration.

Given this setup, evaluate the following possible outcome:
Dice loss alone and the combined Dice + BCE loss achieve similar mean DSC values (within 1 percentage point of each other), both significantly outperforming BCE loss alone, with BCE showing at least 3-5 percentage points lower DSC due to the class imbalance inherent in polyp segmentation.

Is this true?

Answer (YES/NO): NO